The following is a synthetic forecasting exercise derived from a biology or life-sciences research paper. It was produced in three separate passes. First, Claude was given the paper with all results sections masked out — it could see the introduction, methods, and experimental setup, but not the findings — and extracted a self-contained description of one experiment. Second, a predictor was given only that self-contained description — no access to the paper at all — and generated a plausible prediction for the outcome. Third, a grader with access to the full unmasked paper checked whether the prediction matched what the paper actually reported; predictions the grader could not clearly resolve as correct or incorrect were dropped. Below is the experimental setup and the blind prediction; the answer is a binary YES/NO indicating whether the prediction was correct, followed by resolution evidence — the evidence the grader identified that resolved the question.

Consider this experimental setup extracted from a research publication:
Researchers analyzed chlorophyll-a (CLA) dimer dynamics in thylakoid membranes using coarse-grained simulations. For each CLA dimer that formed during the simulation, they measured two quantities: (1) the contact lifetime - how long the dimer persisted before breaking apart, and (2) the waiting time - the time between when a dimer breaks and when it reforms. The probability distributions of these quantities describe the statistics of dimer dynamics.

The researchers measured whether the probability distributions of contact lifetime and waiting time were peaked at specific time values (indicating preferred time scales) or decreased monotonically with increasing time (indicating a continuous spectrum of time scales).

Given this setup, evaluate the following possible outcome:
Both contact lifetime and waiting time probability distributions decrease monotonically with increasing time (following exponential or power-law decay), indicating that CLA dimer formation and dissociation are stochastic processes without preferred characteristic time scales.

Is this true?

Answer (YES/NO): NO